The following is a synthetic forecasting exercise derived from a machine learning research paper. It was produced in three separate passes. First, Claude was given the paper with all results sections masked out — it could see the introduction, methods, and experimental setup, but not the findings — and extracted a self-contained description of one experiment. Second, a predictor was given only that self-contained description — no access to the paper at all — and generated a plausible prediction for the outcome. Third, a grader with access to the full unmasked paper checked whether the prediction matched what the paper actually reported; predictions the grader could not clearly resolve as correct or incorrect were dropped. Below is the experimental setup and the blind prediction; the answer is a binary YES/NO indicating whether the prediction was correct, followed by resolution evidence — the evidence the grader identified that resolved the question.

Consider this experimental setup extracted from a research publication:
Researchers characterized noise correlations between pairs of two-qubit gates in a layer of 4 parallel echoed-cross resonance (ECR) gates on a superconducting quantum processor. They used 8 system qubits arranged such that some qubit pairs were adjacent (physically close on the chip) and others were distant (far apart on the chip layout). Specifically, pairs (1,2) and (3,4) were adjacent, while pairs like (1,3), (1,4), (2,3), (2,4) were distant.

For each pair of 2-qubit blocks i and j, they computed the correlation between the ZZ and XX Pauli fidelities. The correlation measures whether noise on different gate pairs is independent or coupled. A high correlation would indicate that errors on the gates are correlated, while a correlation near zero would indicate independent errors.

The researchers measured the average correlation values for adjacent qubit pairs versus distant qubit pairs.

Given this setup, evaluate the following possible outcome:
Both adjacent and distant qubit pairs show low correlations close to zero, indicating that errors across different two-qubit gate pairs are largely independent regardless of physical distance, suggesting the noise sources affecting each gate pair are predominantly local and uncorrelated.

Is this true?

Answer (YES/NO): NO